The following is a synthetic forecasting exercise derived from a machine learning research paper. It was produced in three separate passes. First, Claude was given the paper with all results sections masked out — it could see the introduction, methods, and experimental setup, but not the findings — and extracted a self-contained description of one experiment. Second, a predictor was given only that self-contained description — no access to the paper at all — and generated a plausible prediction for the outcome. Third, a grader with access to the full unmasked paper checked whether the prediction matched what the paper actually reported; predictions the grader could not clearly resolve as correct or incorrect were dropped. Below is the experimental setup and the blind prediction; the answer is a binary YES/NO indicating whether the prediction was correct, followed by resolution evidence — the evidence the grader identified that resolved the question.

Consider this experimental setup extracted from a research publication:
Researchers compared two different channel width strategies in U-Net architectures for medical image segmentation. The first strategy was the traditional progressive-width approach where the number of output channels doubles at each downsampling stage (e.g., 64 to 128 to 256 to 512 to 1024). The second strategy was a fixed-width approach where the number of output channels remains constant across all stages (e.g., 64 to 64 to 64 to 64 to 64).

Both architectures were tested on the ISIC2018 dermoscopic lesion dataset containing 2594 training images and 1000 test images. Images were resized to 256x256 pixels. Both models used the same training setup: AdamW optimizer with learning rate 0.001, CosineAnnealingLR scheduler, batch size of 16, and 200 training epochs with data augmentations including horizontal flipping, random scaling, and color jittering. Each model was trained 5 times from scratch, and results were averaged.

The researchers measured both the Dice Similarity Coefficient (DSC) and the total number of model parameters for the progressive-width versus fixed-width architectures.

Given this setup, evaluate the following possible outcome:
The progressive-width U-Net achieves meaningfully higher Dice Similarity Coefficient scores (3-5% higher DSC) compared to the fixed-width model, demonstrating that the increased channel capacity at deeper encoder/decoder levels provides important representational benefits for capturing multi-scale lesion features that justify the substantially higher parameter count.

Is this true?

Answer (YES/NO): NO